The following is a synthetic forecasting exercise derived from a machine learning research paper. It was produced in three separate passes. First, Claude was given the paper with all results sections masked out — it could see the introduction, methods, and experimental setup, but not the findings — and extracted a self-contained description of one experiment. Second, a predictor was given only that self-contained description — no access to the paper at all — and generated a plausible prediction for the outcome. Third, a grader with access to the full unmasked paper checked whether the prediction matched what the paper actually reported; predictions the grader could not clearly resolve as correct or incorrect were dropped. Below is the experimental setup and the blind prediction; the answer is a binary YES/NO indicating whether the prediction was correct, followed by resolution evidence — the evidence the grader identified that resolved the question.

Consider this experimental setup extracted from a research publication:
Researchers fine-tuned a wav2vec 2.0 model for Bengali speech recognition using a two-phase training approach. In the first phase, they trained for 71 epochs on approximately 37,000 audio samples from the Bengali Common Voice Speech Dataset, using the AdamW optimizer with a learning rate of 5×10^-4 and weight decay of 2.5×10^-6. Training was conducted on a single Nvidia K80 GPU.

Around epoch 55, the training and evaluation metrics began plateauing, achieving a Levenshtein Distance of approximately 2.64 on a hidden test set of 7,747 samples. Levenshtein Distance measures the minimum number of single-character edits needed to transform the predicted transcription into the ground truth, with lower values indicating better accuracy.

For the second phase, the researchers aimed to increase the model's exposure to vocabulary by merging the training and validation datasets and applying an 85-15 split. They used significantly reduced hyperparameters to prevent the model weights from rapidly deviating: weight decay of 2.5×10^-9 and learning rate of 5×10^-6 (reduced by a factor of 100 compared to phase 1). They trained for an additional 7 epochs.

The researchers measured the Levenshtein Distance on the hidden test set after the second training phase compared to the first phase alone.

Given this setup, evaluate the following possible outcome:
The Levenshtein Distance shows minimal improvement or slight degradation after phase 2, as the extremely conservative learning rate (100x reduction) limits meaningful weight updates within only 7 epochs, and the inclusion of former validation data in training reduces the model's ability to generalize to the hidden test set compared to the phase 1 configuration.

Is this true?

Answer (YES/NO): NO